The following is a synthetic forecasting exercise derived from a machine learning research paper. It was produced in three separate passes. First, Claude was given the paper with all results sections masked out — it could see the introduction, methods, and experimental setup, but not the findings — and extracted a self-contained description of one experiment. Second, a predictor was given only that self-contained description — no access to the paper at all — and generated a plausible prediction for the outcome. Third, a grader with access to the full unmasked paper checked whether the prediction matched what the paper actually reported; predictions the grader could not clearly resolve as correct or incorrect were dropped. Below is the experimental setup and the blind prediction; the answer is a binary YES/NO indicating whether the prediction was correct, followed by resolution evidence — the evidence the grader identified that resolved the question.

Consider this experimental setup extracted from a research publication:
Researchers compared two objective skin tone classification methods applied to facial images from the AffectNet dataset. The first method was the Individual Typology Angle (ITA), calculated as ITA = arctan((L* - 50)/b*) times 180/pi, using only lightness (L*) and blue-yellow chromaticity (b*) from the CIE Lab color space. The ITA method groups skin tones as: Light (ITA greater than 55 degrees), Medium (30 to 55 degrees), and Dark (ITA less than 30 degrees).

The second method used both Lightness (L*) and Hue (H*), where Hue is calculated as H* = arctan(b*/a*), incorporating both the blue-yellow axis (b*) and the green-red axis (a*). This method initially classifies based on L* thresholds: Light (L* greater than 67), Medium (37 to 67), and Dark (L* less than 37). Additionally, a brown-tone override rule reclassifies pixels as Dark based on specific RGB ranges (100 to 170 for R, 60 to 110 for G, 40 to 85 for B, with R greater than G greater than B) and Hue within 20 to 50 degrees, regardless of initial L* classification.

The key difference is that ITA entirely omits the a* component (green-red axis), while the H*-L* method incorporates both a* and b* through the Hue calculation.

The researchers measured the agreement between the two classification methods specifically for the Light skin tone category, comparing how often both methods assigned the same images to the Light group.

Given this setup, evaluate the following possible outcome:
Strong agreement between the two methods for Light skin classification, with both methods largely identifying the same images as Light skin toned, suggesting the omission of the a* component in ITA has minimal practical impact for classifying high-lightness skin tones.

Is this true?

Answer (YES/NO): YES